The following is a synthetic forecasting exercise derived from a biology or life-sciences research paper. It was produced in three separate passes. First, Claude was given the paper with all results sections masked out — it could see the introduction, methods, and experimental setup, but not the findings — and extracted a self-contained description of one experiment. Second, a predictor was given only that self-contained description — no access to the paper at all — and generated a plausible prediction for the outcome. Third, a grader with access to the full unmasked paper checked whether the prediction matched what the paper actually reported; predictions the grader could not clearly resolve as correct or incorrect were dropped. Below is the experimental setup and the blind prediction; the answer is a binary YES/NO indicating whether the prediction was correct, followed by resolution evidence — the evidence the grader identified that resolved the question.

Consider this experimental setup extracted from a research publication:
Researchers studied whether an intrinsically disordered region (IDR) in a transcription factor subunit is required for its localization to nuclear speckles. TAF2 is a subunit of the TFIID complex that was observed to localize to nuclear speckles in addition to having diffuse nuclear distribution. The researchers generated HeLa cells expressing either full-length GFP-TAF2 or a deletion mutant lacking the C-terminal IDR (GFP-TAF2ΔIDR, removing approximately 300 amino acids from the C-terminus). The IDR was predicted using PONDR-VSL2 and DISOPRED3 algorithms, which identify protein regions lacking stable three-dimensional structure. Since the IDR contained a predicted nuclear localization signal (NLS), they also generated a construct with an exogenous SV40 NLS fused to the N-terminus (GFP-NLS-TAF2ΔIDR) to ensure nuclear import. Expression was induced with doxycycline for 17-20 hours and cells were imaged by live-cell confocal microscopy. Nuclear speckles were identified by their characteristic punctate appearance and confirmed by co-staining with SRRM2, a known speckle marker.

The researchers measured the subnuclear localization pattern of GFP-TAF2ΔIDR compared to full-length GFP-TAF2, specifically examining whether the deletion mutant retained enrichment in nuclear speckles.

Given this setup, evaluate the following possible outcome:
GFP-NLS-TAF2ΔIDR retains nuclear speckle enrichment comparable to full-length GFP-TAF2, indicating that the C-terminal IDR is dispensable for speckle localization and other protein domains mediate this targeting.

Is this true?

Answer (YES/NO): NO